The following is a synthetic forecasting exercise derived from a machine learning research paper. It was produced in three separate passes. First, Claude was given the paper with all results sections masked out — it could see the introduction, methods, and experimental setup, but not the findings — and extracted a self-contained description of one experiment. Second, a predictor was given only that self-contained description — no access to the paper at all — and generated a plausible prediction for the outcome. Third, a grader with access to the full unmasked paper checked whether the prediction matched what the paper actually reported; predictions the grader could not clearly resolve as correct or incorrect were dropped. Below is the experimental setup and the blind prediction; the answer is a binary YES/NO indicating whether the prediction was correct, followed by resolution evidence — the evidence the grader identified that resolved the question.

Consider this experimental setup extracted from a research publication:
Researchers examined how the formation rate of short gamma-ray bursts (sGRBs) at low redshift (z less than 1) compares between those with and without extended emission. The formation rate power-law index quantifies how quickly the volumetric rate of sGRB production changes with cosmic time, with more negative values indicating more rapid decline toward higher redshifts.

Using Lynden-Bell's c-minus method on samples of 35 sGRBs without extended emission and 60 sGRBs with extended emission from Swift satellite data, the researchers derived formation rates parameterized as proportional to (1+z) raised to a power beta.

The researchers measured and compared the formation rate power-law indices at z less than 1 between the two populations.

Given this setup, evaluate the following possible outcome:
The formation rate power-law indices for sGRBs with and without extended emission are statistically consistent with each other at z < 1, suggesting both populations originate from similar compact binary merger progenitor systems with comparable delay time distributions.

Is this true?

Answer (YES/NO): YES